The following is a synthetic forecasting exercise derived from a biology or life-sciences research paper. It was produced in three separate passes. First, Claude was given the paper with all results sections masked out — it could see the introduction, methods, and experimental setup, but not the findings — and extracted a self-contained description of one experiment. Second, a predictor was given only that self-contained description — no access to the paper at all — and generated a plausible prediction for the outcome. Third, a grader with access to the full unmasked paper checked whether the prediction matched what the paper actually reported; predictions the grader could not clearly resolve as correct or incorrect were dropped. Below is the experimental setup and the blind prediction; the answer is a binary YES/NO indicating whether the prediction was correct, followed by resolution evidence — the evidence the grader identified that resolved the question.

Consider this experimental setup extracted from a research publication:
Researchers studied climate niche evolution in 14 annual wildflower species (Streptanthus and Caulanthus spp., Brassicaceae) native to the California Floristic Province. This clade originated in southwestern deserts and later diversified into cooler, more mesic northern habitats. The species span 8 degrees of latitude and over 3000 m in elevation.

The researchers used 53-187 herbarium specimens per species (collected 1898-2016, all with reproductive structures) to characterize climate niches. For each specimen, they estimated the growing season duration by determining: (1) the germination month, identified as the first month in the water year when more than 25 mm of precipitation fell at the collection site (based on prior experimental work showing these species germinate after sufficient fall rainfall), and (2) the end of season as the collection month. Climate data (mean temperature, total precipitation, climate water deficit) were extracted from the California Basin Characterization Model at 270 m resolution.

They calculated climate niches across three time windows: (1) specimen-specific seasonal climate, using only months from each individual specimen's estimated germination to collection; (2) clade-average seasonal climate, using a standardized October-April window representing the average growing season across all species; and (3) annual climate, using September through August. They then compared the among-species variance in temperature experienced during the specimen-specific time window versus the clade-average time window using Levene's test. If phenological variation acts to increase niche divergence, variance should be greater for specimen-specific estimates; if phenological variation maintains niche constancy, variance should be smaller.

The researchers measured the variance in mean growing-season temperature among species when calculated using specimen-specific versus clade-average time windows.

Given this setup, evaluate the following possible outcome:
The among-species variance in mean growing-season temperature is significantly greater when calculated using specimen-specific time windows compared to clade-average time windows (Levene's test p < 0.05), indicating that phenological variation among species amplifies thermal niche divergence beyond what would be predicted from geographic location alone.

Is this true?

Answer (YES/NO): NO